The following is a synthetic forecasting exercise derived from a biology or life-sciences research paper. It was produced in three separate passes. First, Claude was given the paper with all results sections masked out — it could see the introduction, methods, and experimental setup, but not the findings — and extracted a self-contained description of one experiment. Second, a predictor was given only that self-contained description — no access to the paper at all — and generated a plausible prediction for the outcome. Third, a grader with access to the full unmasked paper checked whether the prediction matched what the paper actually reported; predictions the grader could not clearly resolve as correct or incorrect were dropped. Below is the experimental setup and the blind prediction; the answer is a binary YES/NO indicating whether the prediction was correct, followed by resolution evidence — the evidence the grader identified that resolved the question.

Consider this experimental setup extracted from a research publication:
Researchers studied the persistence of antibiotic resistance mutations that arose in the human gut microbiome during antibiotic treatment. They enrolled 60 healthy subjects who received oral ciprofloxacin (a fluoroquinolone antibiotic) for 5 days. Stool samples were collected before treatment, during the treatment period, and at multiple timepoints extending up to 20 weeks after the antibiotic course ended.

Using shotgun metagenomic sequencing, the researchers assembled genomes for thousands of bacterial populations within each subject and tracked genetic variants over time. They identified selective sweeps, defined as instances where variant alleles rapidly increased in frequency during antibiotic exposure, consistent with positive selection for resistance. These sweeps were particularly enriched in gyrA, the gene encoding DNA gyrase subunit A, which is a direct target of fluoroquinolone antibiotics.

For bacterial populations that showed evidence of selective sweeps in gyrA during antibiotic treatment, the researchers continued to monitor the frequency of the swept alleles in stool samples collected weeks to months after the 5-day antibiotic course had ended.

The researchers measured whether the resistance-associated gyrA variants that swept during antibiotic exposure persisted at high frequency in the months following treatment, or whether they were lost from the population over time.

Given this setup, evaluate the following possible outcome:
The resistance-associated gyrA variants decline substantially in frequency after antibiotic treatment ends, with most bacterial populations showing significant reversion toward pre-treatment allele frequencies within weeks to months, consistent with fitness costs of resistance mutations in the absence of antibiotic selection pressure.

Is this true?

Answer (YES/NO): NO